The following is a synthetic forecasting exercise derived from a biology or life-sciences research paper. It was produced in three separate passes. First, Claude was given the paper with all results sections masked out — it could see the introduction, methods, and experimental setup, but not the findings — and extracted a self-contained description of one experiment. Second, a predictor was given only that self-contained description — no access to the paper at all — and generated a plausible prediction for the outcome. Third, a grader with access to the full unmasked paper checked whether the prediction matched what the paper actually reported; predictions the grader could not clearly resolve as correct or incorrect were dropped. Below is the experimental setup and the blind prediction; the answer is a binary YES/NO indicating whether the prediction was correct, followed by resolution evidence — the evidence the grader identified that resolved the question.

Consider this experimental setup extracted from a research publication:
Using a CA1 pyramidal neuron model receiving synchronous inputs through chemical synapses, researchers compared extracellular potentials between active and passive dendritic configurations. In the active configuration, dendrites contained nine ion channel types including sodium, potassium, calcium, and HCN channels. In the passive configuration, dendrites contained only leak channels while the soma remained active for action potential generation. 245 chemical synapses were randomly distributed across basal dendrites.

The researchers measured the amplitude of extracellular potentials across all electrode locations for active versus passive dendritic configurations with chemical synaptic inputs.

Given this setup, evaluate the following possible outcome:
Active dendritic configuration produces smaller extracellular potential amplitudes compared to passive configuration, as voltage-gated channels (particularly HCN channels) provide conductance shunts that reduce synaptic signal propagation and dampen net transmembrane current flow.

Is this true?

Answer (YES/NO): NO